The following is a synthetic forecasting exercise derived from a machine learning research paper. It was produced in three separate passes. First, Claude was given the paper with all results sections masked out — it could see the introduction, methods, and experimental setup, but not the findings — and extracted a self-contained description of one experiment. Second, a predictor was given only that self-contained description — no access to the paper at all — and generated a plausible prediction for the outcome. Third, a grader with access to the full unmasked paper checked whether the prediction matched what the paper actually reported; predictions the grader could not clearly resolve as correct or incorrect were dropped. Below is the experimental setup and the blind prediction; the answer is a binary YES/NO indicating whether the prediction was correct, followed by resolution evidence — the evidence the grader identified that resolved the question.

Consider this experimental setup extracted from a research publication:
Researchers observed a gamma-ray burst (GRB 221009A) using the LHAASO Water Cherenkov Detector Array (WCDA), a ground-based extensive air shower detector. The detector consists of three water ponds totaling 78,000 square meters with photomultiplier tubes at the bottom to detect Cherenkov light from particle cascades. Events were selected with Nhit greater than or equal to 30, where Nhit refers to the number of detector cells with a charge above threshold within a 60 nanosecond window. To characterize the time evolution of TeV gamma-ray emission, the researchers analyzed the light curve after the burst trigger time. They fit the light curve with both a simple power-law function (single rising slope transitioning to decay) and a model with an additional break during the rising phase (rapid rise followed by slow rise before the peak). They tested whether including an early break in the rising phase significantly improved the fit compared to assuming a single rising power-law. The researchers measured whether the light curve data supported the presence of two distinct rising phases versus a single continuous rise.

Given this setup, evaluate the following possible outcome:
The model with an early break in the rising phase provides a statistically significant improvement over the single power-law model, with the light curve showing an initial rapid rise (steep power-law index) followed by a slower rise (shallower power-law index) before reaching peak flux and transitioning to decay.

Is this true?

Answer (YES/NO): YES